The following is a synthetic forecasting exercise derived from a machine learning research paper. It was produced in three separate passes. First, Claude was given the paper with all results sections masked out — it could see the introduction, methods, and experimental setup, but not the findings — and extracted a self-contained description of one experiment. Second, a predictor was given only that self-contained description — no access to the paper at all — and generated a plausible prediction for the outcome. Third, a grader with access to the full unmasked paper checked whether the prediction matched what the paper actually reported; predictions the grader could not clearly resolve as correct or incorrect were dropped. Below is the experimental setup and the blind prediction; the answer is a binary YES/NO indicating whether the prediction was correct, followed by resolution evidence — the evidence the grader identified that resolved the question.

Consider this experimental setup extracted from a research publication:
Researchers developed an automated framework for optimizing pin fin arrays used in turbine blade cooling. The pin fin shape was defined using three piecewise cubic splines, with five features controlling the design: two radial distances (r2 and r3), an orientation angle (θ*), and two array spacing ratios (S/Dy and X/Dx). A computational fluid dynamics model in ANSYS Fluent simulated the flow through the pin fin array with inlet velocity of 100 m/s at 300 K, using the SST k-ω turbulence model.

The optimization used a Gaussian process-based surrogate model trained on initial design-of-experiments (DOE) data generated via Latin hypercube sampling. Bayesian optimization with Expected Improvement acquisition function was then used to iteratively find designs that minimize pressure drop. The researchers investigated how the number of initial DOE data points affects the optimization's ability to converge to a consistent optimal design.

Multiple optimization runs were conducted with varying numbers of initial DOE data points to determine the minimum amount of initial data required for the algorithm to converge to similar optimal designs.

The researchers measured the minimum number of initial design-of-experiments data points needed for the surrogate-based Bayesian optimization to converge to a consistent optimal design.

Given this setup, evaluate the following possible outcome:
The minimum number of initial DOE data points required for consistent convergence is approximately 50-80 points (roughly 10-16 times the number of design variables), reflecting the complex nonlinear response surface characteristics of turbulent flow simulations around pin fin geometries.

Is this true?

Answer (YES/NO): NO